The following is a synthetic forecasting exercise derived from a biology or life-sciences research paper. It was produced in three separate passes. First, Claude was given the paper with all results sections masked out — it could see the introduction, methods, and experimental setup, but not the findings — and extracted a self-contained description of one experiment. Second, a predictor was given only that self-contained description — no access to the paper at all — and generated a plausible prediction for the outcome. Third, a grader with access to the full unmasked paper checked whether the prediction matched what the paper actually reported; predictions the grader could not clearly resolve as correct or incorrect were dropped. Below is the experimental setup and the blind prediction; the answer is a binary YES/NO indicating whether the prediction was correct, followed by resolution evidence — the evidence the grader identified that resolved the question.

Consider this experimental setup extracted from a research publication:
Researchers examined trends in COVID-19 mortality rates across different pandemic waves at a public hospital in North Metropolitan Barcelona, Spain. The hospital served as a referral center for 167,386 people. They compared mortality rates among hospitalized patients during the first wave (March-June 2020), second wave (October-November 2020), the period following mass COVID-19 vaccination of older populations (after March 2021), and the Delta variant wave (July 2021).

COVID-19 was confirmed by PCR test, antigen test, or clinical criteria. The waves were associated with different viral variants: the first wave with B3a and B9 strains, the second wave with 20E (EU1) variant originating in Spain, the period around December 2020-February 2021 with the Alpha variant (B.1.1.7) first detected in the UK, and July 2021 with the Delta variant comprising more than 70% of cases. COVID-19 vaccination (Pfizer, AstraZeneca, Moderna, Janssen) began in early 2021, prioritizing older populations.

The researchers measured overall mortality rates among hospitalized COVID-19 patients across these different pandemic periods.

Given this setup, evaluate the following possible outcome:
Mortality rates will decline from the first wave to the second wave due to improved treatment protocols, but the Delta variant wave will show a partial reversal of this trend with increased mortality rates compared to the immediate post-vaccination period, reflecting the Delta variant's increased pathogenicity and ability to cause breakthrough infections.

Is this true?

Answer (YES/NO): NO